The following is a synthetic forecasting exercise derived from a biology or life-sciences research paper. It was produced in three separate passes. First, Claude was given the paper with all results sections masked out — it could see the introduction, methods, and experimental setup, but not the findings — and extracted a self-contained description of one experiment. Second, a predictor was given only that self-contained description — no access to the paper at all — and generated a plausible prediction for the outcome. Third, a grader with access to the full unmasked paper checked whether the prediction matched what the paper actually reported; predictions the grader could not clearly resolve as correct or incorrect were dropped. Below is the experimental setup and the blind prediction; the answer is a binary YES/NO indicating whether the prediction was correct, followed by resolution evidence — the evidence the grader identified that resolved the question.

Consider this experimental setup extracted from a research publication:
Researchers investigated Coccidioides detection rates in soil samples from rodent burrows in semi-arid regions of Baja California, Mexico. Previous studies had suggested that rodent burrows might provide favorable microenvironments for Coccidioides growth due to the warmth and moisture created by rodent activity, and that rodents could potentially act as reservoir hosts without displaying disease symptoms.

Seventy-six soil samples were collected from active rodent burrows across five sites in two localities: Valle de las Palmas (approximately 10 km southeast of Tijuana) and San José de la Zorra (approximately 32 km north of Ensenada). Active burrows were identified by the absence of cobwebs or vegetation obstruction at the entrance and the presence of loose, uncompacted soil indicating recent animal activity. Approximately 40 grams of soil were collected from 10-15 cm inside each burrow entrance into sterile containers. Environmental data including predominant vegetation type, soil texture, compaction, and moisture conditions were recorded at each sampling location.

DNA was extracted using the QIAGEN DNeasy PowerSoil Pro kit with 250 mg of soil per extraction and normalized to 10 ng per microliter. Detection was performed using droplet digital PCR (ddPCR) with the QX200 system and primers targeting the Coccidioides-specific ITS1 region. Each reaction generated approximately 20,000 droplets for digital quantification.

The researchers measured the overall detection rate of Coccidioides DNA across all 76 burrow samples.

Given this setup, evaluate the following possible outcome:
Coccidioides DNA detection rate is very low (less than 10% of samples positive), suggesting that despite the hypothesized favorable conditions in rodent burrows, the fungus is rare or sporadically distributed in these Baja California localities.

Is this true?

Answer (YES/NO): NO